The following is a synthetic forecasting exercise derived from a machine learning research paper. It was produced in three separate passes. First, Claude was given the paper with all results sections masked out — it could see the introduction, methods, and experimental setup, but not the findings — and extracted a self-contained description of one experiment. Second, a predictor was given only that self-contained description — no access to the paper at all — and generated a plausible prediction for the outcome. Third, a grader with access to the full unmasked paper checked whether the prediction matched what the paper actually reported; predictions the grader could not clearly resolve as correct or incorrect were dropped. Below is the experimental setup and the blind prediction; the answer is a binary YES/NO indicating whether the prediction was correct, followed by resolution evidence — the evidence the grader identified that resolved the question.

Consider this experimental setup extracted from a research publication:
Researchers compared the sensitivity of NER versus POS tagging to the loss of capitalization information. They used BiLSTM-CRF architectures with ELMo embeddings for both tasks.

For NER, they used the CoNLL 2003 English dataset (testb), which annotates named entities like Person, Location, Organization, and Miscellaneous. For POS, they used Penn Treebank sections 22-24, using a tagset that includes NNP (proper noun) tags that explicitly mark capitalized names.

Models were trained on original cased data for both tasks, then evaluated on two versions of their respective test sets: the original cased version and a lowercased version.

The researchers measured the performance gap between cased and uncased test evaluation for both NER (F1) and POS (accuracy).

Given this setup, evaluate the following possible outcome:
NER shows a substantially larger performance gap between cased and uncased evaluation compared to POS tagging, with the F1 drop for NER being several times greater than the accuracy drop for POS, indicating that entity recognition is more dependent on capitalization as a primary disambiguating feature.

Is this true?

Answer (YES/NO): YES